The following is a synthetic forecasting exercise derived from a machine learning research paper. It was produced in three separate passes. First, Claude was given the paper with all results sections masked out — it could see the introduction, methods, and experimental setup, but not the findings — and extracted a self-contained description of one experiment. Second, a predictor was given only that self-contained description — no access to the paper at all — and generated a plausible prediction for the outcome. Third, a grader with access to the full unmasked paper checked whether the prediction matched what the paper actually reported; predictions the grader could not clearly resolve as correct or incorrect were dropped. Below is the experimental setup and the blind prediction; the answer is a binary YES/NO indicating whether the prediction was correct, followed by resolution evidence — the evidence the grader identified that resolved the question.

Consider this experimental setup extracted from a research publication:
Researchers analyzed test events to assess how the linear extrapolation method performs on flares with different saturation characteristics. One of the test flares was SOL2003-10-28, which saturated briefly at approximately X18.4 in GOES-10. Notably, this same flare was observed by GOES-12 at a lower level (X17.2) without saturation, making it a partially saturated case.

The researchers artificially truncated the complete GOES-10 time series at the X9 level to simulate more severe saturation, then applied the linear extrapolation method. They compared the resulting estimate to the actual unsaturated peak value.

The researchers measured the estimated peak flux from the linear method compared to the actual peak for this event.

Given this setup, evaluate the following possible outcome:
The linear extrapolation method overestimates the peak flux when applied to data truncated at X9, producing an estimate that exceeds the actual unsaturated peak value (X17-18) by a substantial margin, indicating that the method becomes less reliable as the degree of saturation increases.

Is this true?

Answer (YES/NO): NO